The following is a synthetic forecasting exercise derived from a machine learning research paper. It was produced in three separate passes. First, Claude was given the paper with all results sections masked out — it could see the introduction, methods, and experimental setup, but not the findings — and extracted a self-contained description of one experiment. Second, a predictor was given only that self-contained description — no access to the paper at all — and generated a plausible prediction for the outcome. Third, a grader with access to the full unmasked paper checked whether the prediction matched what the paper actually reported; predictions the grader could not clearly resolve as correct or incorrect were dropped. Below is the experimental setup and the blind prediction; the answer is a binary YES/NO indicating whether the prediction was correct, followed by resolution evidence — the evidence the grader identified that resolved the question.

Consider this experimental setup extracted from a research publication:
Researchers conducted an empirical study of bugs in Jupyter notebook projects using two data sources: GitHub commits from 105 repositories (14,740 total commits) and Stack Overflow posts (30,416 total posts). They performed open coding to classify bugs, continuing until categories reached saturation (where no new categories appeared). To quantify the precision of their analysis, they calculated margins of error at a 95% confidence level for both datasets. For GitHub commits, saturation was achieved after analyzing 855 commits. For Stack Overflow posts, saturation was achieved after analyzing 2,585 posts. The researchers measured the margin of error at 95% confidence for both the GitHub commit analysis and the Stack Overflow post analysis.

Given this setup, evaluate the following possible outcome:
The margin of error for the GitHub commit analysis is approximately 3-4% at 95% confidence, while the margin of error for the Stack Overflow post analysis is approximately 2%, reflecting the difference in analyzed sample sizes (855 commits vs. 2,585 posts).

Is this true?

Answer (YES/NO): NO